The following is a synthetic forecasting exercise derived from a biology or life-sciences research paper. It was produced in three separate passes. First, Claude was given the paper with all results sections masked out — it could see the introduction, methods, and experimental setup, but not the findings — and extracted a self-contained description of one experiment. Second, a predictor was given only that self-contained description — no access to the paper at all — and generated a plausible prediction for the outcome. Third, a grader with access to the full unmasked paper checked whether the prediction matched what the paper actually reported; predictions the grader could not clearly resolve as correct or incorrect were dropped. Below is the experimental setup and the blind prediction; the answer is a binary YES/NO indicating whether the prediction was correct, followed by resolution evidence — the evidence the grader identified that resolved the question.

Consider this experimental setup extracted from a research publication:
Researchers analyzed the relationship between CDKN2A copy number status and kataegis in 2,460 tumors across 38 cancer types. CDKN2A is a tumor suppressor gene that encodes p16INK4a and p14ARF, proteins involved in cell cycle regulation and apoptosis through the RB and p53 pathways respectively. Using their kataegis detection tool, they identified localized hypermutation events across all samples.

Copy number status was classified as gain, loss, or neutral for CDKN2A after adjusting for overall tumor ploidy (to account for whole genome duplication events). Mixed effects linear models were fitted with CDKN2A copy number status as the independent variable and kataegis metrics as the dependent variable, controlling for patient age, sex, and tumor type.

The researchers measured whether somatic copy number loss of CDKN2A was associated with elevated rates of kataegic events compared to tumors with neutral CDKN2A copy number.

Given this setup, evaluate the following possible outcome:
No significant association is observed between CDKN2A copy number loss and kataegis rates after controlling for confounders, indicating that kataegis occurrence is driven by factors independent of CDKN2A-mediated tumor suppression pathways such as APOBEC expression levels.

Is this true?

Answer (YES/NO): NO